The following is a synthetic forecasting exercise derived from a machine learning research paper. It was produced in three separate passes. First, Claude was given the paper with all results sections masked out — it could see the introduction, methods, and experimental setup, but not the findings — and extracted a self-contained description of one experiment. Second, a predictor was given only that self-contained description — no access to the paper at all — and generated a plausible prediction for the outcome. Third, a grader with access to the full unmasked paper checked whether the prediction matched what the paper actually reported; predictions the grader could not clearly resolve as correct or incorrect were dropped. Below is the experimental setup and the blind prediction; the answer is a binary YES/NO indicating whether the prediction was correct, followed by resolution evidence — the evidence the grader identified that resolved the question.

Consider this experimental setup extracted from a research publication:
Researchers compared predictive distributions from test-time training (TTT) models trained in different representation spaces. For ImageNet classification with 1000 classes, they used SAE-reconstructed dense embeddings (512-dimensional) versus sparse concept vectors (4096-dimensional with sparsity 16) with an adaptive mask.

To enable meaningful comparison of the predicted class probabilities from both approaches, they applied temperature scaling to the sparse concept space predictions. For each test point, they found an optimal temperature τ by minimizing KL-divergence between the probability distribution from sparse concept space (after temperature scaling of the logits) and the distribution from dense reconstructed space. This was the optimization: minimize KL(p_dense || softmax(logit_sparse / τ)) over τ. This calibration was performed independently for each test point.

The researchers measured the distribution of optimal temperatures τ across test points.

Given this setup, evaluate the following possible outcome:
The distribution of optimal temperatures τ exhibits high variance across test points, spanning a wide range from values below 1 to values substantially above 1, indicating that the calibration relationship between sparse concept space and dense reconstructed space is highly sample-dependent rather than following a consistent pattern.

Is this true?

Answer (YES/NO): NO